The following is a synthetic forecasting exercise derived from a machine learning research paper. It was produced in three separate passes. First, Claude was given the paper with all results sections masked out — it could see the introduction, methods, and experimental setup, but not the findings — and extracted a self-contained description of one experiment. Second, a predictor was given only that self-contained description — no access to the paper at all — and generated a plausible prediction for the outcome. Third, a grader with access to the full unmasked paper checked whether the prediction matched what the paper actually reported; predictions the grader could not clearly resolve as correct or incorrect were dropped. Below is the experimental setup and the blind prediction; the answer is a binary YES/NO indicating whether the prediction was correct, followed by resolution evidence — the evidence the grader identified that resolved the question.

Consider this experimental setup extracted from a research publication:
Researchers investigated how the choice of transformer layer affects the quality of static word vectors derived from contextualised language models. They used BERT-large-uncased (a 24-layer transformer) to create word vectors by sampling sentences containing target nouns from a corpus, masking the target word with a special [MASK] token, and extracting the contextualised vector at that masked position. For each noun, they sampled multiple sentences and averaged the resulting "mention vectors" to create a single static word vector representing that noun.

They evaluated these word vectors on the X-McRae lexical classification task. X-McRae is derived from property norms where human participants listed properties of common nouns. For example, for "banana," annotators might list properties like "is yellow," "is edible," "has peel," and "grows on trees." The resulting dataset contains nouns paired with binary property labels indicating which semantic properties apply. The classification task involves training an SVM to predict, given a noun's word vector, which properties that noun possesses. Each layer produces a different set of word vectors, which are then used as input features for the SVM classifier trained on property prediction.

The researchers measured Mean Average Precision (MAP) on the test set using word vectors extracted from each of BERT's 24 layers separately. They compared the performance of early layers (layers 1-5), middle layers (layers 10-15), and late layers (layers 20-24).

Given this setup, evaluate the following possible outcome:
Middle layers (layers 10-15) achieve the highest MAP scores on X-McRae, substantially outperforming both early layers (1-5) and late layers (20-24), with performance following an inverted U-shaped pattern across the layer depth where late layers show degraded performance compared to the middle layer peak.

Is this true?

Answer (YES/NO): NO